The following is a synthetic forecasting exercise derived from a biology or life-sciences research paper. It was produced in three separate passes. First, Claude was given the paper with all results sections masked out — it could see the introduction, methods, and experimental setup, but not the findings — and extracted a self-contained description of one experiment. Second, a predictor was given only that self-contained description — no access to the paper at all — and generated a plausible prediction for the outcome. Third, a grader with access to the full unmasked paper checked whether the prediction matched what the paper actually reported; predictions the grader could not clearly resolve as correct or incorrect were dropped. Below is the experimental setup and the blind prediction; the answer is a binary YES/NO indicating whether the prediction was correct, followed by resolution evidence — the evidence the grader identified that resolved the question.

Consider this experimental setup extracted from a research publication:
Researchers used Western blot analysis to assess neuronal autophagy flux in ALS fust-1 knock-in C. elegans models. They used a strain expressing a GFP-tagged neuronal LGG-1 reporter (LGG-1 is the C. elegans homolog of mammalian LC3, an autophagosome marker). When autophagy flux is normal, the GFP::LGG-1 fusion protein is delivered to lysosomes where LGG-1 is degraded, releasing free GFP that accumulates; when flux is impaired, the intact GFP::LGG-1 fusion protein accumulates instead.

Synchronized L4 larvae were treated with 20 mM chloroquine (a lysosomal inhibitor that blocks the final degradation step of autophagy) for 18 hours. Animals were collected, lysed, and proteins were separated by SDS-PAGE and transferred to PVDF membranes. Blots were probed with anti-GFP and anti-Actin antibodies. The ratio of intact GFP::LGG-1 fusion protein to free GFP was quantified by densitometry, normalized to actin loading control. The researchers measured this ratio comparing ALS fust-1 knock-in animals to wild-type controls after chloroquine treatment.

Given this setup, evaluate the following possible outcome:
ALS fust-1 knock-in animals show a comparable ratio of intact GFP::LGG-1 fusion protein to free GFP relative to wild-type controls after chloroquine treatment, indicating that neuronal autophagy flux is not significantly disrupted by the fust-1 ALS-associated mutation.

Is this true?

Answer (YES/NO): NO